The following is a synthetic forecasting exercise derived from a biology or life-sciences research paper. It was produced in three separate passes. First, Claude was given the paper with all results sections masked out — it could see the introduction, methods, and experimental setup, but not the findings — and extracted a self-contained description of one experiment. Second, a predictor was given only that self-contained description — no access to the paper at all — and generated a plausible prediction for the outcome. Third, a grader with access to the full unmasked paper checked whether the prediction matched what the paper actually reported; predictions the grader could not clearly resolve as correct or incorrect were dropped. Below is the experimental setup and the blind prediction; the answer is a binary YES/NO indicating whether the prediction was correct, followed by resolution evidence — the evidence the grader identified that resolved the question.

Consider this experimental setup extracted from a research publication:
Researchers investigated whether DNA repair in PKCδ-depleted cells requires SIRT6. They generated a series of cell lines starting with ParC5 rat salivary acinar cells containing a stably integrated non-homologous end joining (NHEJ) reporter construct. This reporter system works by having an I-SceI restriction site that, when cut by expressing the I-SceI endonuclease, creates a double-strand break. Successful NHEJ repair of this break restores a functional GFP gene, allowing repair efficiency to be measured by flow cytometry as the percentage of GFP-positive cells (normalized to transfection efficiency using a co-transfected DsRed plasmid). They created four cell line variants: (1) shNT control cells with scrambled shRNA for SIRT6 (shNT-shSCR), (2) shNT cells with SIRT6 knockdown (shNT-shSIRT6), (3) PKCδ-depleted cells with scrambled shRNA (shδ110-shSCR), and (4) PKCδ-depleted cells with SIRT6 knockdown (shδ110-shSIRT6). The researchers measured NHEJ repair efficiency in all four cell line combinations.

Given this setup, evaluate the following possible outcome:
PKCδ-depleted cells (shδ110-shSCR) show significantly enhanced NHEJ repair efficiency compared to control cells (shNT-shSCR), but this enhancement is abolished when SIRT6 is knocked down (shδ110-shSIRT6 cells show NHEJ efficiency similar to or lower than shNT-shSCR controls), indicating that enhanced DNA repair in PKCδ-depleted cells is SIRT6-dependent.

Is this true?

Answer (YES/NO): YES